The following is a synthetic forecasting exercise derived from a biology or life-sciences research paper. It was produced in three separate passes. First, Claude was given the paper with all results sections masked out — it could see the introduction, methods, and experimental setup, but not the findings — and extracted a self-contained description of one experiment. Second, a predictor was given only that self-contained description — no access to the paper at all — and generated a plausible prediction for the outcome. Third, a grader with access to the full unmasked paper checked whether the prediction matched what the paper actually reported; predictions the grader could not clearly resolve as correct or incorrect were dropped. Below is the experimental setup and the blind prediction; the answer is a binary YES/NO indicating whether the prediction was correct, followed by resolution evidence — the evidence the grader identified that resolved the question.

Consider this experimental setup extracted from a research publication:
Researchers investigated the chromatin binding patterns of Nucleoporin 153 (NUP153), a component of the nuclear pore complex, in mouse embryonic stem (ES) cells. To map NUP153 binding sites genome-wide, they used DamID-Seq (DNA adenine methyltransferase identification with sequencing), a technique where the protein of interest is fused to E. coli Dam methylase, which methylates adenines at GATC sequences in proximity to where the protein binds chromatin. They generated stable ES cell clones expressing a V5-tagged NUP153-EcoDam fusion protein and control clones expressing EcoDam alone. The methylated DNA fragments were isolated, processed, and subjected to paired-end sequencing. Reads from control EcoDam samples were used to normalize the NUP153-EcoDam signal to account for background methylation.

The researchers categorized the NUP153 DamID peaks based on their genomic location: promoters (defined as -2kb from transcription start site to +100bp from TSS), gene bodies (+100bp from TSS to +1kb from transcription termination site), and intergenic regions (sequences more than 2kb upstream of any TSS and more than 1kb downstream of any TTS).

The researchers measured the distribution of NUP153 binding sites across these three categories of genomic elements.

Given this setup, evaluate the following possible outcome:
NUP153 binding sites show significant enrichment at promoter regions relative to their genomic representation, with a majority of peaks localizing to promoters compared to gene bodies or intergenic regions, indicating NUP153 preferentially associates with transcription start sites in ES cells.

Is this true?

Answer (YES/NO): NO